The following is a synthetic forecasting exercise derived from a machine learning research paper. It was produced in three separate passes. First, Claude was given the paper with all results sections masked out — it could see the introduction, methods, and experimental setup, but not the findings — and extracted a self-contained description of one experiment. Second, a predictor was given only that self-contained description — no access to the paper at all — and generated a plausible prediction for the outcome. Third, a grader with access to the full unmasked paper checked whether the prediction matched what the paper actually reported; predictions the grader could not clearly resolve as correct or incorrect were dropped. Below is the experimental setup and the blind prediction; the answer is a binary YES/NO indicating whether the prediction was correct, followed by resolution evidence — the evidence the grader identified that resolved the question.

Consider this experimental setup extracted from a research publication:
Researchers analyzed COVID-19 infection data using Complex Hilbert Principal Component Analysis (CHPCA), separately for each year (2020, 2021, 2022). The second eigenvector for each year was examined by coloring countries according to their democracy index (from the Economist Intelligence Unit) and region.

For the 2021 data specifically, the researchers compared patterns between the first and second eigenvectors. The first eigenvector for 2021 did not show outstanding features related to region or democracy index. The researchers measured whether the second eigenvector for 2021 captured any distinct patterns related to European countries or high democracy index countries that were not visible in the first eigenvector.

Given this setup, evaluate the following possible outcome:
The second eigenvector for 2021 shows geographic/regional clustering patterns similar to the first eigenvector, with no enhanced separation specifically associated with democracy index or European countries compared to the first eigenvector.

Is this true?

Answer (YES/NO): NO